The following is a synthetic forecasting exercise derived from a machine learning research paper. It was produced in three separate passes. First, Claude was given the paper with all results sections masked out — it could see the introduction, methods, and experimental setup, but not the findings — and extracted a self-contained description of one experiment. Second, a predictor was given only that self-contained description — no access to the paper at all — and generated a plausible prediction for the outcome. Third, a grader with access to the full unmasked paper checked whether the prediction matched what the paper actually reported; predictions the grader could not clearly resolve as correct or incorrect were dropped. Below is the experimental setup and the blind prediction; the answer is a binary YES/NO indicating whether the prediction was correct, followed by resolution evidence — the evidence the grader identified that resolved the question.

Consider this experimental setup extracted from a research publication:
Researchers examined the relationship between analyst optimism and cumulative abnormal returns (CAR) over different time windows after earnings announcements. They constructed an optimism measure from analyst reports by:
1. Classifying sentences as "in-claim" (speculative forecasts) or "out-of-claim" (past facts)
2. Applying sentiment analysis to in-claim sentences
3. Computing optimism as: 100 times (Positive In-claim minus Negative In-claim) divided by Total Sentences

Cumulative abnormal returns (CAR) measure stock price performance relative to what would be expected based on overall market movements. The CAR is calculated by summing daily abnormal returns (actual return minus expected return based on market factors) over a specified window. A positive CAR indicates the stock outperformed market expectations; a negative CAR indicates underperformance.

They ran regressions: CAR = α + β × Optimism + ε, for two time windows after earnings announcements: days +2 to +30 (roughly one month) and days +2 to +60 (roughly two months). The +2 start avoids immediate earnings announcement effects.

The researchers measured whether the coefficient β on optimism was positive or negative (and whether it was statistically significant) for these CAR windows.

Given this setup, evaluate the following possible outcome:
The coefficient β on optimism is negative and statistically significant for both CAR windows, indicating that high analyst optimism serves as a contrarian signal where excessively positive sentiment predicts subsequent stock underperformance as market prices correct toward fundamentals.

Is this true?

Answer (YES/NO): YES